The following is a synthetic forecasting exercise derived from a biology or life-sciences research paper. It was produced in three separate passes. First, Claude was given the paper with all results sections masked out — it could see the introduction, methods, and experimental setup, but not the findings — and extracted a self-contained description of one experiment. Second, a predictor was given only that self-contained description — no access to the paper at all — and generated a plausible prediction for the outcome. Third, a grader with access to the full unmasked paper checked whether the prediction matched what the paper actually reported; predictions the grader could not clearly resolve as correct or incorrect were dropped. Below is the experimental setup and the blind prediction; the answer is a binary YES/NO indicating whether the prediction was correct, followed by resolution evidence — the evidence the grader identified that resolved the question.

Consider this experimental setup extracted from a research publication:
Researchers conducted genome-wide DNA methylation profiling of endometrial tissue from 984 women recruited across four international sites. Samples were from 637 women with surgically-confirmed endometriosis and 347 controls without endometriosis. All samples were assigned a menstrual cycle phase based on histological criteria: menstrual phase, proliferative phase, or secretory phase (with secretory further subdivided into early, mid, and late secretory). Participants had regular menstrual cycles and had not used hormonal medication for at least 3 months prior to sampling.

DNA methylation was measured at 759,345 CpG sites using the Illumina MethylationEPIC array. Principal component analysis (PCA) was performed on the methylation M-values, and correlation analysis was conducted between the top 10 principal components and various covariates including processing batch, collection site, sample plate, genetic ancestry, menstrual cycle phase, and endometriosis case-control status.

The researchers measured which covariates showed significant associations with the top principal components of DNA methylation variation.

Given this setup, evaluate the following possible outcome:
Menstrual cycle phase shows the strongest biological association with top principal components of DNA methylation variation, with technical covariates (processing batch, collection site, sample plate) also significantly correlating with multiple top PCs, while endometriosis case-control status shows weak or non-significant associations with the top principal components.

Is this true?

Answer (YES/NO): YES